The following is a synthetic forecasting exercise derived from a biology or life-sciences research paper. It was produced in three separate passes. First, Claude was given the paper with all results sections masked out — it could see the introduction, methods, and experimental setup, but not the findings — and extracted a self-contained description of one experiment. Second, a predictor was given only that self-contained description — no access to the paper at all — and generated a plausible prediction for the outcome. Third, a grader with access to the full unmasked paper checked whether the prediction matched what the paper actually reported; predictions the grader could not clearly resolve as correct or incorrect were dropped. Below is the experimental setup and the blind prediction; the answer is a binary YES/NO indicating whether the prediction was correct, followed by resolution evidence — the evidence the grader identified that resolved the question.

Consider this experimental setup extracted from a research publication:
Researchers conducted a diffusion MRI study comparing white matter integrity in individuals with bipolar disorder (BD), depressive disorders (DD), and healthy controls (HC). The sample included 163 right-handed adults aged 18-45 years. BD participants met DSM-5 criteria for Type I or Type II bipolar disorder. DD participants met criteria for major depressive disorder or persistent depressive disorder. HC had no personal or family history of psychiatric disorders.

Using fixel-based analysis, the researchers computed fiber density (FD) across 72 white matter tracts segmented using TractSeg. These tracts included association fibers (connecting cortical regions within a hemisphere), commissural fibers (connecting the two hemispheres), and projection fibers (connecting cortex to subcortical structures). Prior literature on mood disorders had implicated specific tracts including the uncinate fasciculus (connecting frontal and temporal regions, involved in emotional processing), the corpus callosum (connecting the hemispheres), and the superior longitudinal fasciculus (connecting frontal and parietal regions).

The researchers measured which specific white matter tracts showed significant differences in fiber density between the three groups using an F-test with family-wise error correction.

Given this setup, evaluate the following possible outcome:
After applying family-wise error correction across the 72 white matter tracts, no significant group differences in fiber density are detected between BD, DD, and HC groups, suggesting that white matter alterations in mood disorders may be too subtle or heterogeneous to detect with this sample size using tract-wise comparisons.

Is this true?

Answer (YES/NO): NO